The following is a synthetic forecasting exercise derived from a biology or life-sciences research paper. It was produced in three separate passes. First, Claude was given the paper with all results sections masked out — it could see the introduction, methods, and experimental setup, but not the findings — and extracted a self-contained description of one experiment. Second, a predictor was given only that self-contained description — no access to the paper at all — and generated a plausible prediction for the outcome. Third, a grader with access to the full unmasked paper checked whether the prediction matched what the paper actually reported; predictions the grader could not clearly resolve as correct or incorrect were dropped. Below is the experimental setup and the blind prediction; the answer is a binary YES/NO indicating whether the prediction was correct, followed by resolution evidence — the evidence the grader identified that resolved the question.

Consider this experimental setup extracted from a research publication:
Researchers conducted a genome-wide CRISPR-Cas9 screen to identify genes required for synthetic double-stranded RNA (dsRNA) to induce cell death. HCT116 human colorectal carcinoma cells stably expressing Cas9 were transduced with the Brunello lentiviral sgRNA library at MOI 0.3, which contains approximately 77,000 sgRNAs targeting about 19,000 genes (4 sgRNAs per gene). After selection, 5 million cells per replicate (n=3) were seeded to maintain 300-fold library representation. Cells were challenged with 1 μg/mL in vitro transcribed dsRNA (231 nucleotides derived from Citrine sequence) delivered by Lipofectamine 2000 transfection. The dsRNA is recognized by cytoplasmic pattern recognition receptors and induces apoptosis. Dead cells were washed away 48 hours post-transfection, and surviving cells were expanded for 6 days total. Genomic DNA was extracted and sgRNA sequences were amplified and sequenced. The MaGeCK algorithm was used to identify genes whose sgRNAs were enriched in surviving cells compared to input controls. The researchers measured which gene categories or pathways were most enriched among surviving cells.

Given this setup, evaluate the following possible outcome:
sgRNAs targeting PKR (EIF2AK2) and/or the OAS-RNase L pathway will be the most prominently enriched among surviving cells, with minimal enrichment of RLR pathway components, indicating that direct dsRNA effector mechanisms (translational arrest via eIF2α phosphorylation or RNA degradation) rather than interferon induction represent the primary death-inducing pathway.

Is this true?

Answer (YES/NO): NO